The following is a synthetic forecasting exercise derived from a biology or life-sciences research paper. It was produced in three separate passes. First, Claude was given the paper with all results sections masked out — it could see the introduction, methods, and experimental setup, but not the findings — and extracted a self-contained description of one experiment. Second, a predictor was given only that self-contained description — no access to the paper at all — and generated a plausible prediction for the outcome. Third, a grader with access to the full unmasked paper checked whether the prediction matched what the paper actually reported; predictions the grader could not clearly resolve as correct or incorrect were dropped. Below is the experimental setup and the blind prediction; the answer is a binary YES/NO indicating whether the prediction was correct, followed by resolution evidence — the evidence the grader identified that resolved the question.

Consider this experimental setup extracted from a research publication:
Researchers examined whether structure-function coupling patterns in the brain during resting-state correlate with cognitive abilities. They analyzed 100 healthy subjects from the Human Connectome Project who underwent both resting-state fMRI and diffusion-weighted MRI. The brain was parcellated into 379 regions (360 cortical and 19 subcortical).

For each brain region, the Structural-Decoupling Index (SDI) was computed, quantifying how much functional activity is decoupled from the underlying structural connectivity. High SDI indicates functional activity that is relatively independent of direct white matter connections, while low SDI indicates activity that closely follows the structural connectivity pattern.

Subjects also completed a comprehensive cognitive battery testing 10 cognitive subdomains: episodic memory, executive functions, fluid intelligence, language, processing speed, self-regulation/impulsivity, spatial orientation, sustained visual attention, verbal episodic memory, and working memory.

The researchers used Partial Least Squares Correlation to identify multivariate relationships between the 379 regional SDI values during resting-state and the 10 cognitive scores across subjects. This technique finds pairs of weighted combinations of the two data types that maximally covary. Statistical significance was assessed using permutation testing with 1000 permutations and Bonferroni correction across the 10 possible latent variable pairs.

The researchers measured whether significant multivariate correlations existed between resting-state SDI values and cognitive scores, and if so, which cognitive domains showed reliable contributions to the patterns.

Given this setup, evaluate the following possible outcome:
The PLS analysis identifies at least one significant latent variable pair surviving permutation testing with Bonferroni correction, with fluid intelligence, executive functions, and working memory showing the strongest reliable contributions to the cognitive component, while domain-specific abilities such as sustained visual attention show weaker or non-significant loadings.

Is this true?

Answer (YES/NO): NO